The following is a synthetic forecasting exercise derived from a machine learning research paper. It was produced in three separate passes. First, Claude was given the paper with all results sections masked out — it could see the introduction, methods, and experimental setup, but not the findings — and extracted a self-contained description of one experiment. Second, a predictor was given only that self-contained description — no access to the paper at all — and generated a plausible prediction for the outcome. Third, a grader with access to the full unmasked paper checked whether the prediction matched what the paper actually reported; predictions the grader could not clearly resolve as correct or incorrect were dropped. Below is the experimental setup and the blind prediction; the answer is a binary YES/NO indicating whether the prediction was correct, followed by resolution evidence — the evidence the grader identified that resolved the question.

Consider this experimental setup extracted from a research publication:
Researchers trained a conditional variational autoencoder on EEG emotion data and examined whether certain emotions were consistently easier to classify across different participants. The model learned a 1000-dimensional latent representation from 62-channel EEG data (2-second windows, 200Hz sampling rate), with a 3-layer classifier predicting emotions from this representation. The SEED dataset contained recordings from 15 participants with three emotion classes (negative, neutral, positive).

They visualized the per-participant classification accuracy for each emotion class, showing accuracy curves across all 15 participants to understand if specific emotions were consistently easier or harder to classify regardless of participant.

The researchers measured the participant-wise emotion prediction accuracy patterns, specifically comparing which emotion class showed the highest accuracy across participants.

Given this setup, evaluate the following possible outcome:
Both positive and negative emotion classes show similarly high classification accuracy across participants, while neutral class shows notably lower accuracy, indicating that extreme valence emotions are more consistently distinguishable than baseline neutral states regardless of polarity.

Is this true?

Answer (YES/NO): NO